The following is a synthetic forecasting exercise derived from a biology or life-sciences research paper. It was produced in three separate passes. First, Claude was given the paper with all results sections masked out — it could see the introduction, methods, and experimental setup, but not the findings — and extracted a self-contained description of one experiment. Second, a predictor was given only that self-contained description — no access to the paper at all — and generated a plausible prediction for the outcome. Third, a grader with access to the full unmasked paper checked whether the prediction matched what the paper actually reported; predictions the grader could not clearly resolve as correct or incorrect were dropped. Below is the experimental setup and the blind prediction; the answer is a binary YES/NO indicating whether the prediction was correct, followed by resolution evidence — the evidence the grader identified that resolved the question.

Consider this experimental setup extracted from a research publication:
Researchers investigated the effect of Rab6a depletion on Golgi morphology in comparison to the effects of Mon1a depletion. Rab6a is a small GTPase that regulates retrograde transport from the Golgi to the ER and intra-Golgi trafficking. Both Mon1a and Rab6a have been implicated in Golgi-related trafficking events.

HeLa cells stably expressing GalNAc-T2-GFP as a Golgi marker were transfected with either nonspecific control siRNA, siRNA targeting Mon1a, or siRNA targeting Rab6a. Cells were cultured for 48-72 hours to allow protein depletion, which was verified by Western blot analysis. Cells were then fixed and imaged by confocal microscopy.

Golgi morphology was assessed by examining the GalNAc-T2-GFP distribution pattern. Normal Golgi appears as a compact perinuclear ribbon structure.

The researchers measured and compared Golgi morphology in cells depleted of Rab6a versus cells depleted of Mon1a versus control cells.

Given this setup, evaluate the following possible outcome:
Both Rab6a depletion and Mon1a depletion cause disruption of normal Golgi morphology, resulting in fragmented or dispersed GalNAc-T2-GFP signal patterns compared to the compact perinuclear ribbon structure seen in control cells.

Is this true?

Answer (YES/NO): NO